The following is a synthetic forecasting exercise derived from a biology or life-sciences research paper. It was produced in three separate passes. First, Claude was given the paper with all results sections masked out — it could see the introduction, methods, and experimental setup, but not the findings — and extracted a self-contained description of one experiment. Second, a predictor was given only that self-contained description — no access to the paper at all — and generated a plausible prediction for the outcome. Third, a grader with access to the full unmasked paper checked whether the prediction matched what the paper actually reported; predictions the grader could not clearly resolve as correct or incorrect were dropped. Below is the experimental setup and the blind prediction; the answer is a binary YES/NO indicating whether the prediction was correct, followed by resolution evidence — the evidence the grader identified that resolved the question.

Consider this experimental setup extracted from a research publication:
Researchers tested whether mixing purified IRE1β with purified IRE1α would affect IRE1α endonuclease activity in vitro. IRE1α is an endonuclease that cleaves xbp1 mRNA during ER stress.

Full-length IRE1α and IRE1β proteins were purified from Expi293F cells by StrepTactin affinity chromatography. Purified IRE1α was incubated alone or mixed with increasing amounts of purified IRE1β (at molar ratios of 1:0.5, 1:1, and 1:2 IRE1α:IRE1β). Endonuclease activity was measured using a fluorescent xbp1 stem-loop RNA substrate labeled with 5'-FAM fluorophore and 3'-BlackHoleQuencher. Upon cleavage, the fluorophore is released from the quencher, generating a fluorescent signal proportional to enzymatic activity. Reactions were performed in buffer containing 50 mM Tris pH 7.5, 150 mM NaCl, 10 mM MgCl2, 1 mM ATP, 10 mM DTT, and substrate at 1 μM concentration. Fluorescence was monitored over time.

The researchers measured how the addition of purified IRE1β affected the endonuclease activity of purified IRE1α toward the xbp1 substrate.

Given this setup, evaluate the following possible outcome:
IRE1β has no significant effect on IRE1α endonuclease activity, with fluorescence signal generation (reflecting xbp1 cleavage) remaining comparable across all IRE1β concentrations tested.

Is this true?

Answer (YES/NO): NO